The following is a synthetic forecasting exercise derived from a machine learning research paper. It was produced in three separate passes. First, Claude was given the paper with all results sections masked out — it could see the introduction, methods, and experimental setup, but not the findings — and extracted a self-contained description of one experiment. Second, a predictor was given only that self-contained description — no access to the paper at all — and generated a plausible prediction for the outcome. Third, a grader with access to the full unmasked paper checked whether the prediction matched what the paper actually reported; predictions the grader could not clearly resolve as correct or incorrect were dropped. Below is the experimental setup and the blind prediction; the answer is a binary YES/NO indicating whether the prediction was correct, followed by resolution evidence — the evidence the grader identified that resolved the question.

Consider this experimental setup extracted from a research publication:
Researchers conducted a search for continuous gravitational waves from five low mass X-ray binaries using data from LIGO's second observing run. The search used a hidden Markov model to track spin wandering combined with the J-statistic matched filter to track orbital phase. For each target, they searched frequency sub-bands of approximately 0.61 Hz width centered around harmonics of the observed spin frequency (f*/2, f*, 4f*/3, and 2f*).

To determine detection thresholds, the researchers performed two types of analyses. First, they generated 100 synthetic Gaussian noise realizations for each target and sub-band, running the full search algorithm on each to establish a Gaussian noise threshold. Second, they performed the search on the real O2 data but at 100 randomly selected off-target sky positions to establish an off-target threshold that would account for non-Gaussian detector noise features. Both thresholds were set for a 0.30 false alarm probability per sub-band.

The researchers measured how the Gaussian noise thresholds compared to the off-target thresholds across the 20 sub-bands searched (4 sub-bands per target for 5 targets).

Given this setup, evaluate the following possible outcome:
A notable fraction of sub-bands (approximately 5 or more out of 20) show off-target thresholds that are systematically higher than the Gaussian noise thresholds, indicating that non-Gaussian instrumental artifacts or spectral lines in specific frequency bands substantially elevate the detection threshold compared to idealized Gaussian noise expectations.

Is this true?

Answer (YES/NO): NO